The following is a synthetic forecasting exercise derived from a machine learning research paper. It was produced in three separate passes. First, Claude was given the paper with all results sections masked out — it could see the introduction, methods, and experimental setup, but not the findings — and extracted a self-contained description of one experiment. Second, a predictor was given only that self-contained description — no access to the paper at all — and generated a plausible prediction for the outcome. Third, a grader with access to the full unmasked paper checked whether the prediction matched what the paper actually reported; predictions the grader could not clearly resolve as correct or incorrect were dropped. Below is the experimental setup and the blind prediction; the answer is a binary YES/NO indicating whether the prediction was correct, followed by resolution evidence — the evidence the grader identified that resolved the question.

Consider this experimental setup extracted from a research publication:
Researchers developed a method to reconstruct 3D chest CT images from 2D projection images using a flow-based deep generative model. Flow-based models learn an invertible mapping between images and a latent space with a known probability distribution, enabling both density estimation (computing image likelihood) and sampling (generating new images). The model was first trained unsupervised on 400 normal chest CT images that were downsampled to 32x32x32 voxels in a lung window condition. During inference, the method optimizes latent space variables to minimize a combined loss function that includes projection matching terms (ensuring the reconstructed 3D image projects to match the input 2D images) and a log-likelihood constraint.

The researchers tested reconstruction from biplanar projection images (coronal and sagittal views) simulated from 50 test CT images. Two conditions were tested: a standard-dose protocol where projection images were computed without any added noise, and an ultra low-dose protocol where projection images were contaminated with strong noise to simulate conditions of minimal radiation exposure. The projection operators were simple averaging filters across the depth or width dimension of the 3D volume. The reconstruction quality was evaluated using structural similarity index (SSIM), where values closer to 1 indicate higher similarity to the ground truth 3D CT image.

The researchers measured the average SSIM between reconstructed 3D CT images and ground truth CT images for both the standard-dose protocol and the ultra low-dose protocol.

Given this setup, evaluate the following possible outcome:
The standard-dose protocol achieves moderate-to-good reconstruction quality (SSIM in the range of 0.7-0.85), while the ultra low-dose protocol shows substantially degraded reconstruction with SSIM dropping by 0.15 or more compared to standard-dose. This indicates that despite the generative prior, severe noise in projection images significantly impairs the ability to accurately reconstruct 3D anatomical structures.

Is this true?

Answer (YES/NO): NO